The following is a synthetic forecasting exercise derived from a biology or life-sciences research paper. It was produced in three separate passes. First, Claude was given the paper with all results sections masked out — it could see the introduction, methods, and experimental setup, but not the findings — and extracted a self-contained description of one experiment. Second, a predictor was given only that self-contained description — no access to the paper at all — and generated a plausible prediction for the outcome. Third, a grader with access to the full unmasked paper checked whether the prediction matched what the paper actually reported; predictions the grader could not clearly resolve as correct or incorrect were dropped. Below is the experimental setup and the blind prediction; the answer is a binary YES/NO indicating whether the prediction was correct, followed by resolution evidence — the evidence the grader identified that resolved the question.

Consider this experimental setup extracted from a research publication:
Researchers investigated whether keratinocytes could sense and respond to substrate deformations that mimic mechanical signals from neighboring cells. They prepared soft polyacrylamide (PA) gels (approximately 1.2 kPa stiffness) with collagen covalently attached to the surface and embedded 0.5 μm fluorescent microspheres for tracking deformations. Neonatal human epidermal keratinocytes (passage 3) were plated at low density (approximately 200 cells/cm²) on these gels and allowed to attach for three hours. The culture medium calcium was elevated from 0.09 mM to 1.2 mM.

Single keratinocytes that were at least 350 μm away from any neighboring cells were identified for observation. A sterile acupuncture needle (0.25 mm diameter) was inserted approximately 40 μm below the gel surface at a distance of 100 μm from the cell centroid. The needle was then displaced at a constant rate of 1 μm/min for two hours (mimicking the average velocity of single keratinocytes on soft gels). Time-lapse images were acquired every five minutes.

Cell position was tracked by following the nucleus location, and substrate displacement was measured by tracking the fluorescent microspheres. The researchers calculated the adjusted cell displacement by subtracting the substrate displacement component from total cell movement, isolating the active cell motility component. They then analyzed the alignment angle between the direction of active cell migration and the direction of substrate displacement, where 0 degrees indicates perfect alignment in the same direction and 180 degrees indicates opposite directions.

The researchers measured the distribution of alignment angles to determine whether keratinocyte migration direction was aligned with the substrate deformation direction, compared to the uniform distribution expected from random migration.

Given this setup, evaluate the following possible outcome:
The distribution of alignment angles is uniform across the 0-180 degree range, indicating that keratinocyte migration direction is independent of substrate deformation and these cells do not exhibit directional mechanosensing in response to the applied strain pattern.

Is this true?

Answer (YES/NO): NO